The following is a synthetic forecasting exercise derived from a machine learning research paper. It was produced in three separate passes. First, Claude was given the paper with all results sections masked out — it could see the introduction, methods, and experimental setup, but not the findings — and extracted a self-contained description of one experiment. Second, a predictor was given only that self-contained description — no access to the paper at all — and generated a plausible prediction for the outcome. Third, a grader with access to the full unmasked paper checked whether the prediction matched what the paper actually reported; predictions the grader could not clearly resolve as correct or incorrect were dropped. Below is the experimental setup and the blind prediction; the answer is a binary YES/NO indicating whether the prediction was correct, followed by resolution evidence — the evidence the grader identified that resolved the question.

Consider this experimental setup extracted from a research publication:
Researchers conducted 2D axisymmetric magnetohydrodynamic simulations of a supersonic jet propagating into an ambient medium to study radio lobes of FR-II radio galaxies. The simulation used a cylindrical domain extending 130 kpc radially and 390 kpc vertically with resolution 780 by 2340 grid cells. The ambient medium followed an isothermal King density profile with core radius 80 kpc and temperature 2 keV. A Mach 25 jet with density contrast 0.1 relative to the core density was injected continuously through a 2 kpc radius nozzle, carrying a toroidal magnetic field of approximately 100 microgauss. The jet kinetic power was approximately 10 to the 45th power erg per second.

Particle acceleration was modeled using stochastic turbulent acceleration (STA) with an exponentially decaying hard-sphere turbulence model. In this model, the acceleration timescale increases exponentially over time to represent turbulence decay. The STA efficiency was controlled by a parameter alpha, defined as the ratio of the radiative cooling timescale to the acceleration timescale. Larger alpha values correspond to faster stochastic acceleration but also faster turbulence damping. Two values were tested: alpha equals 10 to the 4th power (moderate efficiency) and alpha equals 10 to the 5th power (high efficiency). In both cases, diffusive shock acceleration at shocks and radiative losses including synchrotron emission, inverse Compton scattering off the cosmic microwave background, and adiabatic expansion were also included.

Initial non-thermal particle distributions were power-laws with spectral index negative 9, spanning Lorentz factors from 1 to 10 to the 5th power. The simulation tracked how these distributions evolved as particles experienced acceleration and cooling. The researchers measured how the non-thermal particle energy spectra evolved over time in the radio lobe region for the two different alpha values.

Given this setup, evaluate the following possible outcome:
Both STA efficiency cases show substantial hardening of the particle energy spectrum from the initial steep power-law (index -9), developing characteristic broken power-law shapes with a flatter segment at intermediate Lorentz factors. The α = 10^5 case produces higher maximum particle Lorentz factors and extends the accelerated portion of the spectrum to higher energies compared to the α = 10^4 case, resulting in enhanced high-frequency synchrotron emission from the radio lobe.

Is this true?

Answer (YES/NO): YES